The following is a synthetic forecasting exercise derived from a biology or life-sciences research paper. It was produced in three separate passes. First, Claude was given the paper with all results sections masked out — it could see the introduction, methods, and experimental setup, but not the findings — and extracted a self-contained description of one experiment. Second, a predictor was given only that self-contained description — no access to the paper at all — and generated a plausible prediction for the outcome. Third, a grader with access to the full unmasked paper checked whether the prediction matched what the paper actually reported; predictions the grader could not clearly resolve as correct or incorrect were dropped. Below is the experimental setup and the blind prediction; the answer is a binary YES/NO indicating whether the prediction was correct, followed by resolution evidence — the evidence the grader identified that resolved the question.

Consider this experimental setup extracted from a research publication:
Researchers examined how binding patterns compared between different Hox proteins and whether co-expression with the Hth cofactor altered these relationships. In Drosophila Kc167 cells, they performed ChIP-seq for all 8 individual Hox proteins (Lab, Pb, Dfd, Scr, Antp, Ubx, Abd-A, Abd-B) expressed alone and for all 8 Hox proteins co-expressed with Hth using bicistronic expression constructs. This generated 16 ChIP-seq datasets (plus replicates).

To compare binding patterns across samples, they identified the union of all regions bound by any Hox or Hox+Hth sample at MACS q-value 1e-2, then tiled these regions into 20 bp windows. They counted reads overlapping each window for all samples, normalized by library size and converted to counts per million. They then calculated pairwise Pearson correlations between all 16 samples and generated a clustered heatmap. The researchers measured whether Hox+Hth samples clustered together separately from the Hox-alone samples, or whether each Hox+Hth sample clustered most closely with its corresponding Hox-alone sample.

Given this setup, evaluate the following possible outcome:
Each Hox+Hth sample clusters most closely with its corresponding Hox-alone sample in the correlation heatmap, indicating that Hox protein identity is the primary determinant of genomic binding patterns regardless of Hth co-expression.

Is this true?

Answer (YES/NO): YES